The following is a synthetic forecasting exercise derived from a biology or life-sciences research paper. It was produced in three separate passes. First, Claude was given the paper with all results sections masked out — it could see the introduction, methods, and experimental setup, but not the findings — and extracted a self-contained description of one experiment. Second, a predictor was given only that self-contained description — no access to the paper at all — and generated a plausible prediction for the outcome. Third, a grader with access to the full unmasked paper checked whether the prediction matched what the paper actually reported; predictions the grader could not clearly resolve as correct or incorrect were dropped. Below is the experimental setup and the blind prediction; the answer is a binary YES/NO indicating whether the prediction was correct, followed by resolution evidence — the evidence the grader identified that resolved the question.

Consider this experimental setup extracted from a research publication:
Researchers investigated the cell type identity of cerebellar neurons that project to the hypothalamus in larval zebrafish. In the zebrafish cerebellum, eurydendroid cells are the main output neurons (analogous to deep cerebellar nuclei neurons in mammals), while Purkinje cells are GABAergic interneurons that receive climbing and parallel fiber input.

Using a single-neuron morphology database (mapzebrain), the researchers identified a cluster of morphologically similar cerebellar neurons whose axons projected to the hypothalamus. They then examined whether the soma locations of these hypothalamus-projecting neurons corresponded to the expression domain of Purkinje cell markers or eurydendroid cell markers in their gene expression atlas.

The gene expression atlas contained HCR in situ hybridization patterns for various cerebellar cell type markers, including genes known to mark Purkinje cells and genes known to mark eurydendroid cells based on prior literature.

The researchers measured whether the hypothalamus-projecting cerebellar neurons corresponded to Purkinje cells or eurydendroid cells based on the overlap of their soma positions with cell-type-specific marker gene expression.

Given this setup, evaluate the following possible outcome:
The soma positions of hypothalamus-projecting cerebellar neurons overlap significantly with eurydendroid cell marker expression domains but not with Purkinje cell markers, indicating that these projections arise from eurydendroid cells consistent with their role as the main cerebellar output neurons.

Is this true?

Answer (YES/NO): YES